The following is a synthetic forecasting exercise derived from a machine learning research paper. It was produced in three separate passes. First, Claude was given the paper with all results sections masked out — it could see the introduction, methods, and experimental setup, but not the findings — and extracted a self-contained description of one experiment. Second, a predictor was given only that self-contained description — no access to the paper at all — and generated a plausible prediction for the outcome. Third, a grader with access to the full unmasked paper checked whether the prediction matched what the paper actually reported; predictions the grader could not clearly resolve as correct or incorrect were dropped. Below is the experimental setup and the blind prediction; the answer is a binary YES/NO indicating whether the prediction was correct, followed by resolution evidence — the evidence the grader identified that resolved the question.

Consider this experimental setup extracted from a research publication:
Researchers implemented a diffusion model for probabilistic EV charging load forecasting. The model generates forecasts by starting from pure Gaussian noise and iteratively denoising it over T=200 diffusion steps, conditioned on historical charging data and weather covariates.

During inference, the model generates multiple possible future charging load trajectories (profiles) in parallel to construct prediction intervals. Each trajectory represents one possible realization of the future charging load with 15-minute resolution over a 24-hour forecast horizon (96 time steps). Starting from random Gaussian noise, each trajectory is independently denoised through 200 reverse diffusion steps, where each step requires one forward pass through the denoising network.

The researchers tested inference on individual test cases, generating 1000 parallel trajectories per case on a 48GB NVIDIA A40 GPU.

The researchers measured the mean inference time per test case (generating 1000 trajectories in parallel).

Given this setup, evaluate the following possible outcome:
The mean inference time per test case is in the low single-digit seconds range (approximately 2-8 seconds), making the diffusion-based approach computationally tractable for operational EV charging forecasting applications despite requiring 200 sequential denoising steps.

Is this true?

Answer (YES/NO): YES